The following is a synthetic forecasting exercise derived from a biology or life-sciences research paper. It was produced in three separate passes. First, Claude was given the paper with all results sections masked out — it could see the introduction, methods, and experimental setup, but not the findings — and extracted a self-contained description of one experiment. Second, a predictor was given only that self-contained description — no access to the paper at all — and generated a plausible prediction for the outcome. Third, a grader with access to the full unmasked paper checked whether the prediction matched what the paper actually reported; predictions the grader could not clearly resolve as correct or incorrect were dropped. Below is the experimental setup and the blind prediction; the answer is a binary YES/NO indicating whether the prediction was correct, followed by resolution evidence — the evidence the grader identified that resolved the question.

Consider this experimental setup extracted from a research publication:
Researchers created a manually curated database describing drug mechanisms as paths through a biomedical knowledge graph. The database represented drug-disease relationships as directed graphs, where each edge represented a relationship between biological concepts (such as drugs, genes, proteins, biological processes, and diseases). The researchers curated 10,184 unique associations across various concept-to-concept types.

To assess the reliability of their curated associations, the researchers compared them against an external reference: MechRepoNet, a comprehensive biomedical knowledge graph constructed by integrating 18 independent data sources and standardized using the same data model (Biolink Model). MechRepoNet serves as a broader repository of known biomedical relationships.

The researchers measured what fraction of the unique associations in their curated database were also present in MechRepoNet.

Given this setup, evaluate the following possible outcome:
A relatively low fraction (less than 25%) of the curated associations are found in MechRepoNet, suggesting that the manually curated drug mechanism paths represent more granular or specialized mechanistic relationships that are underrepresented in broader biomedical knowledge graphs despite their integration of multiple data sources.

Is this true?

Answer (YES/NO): NO